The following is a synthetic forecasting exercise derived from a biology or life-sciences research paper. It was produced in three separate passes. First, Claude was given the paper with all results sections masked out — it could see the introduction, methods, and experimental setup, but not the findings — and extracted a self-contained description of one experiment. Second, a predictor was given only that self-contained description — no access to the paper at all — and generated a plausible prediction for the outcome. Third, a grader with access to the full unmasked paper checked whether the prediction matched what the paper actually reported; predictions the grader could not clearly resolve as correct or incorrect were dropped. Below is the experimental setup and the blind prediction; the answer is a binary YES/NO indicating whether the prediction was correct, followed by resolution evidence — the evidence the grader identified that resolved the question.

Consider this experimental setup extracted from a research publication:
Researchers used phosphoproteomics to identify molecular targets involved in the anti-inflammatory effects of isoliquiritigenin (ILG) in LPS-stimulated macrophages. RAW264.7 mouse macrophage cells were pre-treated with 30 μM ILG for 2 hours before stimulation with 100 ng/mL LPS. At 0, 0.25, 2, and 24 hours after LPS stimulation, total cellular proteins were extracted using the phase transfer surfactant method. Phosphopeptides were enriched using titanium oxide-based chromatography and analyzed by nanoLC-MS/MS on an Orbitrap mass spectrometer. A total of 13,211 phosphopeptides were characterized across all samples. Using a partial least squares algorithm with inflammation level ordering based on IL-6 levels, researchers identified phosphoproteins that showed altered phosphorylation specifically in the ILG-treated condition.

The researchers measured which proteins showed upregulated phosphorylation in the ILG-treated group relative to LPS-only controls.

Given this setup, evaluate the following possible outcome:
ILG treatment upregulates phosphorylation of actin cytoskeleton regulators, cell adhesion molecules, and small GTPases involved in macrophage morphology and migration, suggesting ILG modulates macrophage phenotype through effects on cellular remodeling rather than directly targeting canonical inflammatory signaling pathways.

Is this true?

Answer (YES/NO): NO